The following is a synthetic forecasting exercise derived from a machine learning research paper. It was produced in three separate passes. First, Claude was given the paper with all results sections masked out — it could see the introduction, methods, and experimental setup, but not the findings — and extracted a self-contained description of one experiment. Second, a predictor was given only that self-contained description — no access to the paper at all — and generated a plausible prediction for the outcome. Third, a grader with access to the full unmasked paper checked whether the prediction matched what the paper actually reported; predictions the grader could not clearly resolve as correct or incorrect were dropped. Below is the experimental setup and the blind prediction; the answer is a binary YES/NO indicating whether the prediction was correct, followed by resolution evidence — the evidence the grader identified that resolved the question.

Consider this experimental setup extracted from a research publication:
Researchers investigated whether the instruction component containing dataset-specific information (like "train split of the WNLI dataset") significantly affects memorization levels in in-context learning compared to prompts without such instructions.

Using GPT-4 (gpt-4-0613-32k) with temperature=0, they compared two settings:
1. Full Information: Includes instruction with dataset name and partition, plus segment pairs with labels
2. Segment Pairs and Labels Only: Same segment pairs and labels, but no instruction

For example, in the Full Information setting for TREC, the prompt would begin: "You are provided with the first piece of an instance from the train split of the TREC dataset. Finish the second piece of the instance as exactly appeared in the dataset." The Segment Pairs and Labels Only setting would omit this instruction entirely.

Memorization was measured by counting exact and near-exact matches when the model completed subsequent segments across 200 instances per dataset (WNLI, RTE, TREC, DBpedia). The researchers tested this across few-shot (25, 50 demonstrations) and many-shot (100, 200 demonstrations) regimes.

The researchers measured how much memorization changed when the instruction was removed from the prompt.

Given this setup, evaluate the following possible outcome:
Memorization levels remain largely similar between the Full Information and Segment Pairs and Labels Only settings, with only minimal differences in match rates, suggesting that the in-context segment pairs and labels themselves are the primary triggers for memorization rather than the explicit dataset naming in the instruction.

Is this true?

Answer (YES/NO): YES